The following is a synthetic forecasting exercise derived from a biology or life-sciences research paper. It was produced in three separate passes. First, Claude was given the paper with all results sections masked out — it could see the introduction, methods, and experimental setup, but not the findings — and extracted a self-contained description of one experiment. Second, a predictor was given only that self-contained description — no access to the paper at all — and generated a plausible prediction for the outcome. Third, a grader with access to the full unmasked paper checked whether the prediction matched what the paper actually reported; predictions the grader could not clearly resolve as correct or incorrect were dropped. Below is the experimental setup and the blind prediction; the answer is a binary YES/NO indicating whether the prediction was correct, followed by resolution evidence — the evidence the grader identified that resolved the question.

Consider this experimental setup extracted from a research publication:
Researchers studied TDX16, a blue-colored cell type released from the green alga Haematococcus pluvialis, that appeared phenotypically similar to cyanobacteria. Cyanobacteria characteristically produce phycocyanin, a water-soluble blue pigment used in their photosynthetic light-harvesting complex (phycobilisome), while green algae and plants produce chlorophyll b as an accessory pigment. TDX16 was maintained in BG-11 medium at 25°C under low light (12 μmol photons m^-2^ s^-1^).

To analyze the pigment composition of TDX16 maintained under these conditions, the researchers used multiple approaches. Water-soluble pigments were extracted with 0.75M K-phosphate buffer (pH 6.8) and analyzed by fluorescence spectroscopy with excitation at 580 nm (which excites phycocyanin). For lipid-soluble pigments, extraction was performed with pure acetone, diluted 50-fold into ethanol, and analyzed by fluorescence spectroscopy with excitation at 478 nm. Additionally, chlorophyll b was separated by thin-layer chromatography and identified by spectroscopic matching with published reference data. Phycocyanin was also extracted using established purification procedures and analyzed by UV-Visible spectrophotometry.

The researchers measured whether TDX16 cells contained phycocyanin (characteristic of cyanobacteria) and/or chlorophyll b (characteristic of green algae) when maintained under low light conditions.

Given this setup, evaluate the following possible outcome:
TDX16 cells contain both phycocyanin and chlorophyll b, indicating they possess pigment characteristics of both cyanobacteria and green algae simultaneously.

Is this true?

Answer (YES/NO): NO